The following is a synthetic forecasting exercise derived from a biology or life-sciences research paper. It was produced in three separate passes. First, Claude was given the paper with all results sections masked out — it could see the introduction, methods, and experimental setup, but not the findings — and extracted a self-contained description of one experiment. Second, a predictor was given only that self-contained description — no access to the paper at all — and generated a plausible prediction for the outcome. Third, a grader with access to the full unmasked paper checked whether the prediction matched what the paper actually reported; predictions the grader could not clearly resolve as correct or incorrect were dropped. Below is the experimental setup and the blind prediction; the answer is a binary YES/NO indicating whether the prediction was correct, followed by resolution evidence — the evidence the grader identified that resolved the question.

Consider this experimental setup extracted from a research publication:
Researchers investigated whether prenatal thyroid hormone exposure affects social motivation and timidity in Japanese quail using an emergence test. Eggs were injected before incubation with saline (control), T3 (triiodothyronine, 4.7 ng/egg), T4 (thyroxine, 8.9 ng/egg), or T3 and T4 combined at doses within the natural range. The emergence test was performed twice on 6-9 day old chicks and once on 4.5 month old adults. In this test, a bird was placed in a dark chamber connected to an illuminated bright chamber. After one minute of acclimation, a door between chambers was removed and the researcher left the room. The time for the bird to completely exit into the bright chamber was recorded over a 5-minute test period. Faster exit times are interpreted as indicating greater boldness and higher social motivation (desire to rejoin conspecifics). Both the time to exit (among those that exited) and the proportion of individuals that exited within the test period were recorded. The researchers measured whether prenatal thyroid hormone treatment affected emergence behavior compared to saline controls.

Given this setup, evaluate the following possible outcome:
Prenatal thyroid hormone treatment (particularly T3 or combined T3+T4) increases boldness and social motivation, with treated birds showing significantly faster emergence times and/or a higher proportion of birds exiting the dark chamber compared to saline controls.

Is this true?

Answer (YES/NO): NO